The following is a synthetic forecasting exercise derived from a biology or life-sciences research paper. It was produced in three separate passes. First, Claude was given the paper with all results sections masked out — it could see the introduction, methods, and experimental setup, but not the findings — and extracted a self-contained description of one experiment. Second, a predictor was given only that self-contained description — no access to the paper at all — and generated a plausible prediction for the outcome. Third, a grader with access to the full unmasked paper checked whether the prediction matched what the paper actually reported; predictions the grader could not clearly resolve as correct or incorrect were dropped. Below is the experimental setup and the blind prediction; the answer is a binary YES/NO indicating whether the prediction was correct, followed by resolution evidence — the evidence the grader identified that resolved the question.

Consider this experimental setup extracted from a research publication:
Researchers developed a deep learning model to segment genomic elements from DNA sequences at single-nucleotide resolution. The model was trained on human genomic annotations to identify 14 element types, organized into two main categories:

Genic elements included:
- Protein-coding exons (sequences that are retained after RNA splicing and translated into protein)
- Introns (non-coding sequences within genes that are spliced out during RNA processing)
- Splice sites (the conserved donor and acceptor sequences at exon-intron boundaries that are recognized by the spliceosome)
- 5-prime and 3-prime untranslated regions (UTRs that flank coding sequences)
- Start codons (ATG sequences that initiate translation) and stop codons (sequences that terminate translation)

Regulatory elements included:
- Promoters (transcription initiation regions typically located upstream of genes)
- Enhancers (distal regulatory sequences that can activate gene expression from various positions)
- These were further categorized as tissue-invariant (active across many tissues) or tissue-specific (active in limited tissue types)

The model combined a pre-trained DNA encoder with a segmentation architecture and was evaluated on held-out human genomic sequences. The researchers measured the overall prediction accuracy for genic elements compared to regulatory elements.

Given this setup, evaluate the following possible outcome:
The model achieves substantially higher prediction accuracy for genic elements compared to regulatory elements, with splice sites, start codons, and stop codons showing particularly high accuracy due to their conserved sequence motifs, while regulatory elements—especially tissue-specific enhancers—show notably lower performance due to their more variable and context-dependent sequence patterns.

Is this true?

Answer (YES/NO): NO